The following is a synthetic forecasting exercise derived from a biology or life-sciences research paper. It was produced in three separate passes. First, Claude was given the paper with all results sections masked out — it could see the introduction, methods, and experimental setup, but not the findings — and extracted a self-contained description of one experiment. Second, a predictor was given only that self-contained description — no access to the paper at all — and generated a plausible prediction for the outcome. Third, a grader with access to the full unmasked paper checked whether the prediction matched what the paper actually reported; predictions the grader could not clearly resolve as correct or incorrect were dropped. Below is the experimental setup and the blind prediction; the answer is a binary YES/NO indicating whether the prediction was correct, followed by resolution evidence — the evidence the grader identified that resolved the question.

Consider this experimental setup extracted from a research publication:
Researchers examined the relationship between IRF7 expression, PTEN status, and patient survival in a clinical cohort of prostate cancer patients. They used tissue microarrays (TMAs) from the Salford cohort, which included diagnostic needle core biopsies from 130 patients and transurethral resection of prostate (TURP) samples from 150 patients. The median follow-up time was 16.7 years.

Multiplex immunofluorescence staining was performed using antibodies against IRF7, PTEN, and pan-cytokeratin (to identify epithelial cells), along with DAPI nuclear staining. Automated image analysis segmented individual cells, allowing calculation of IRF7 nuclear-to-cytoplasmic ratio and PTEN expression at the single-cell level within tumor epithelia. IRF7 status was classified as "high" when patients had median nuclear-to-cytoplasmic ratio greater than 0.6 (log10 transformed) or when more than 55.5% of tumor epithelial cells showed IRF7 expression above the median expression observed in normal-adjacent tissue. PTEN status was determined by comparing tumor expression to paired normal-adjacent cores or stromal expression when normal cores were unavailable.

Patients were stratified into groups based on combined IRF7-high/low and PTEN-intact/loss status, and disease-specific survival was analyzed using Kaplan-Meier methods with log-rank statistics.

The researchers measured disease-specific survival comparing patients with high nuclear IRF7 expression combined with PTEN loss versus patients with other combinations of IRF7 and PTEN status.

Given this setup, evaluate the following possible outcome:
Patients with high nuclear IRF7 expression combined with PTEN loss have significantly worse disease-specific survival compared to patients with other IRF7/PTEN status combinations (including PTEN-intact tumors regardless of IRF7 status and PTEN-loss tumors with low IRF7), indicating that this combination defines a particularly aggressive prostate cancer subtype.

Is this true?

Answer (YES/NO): YES